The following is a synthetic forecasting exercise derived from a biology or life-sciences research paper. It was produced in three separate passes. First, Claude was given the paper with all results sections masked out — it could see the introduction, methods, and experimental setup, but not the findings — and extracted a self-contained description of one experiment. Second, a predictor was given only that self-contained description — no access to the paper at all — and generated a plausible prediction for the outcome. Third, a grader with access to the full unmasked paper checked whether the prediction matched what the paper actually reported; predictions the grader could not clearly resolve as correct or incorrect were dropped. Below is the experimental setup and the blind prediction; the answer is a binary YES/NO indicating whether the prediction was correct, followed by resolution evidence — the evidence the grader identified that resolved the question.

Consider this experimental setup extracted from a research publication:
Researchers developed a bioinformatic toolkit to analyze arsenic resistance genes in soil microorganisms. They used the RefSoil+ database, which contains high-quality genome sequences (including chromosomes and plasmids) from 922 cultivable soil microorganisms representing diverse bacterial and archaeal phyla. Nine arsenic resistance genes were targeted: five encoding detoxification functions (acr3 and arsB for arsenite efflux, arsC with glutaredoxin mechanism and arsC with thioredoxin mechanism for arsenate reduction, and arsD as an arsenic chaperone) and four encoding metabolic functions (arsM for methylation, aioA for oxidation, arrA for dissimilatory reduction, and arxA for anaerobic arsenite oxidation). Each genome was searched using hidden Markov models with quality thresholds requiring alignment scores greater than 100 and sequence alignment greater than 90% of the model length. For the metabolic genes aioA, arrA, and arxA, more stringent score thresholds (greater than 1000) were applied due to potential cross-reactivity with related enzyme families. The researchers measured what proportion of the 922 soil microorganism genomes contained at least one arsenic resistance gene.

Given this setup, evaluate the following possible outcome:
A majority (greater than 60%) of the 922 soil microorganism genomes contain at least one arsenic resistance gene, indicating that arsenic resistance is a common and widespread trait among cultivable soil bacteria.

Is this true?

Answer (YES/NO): YES